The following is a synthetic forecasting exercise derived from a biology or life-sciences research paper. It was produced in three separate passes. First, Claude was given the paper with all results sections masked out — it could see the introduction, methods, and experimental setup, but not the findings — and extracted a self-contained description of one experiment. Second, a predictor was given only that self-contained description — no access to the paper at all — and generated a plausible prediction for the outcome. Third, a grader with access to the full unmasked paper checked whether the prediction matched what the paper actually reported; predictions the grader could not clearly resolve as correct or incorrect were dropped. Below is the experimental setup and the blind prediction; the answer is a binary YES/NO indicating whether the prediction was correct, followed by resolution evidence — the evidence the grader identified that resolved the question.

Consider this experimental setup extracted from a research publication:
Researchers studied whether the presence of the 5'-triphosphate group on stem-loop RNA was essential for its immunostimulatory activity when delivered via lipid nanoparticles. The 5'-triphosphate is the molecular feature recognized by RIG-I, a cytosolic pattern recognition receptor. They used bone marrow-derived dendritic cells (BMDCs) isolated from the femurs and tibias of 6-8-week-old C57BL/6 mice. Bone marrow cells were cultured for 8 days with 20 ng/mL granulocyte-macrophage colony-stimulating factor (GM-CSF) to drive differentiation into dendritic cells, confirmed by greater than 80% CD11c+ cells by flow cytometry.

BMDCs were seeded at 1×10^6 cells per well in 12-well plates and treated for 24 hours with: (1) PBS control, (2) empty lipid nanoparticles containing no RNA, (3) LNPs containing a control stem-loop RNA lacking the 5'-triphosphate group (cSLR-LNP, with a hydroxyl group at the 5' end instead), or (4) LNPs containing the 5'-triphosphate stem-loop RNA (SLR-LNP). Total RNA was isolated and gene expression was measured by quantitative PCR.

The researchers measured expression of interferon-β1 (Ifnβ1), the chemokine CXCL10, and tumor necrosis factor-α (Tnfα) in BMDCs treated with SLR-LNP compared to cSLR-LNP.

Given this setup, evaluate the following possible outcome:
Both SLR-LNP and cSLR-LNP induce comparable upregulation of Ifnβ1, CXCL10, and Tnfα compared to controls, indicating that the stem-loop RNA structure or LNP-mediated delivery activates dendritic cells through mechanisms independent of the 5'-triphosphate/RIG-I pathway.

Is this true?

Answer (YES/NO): NO